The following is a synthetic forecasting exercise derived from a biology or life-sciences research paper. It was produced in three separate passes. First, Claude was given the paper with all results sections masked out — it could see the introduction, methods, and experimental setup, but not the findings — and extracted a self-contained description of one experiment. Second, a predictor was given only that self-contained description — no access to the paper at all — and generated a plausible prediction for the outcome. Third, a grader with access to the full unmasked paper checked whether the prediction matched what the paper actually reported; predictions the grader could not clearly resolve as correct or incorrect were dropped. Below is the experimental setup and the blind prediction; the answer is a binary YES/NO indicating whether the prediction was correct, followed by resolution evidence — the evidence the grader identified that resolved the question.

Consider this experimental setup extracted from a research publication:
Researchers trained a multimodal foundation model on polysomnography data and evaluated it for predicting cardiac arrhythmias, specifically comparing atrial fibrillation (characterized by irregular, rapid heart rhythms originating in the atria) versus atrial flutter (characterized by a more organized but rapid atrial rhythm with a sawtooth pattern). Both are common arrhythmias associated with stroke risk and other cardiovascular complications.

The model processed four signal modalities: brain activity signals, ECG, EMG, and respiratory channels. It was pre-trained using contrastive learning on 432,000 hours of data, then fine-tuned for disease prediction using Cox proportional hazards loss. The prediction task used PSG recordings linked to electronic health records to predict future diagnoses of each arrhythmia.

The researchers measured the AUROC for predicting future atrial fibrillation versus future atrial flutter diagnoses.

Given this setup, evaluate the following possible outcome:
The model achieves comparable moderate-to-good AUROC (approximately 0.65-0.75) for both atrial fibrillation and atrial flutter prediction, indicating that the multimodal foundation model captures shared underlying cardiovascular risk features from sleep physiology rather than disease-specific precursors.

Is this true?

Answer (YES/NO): NO